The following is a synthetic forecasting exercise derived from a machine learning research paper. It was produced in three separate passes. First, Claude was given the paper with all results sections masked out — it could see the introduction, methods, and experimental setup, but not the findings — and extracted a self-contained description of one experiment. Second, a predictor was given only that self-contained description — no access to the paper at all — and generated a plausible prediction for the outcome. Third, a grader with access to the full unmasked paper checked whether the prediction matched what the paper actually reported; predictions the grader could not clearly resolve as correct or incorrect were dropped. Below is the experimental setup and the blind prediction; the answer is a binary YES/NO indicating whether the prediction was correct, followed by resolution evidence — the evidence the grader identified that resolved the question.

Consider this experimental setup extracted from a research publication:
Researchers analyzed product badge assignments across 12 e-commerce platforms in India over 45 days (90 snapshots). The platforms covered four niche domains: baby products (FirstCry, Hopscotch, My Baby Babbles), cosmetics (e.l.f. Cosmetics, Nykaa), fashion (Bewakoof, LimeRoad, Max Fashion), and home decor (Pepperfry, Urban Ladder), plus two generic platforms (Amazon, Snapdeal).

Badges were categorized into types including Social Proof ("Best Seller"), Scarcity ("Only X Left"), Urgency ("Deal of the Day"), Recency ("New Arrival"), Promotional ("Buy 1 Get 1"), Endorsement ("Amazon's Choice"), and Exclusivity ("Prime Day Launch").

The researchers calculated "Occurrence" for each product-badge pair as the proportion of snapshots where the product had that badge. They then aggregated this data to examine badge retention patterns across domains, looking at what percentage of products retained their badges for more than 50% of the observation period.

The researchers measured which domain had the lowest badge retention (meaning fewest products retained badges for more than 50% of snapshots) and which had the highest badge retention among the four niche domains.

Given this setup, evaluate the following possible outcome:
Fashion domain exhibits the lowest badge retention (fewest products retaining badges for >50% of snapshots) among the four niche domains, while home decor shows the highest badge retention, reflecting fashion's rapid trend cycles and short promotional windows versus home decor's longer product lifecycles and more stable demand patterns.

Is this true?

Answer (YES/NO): NO